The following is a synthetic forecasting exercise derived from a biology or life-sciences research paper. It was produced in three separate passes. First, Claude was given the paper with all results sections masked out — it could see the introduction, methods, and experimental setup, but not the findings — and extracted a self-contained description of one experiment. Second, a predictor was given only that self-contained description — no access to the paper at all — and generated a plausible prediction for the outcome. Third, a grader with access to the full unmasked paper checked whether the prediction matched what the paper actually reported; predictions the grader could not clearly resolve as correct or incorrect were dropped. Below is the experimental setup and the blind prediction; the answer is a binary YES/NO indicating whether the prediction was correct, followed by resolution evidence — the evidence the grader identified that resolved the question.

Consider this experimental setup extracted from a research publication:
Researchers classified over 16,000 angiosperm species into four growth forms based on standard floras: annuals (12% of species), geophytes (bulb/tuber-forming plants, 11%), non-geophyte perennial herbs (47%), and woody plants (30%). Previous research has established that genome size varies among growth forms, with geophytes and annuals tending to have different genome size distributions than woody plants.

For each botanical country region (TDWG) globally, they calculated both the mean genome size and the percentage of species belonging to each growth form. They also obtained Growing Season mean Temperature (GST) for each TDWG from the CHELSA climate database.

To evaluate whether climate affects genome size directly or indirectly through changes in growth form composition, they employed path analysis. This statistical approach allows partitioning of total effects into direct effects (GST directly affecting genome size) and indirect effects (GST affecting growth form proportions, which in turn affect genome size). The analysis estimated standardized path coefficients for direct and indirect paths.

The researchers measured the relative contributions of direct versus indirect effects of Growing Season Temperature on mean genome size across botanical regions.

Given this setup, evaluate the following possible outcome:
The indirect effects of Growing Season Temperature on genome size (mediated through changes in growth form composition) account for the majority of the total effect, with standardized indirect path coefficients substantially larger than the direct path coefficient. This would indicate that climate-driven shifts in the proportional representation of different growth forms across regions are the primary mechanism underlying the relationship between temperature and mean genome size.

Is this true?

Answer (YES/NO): NO